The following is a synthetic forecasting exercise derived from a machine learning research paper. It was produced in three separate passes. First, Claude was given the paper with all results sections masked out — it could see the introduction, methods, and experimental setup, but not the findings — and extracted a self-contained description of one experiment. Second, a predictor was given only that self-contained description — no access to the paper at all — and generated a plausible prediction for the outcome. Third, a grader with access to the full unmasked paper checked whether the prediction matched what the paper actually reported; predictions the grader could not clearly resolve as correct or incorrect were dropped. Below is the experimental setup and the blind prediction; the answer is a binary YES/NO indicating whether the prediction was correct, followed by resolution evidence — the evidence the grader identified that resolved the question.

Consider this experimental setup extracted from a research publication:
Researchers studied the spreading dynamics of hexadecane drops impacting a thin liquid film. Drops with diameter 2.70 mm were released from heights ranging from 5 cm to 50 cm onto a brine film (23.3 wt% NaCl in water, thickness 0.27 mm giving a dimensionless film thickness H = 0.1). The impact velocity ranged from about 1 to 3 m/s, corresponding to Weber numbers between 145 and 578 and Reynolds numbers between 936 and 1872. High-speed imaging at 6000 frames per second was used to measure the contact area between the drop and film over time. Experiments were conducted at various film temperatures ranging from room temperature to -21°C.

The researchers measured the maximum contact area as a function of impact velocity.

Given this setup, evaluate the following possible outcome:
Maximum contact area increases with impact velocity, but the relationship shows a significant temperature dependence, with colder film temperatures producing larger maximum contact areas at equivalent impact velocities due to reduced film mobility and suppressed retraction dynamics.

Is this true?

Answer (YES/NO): NO